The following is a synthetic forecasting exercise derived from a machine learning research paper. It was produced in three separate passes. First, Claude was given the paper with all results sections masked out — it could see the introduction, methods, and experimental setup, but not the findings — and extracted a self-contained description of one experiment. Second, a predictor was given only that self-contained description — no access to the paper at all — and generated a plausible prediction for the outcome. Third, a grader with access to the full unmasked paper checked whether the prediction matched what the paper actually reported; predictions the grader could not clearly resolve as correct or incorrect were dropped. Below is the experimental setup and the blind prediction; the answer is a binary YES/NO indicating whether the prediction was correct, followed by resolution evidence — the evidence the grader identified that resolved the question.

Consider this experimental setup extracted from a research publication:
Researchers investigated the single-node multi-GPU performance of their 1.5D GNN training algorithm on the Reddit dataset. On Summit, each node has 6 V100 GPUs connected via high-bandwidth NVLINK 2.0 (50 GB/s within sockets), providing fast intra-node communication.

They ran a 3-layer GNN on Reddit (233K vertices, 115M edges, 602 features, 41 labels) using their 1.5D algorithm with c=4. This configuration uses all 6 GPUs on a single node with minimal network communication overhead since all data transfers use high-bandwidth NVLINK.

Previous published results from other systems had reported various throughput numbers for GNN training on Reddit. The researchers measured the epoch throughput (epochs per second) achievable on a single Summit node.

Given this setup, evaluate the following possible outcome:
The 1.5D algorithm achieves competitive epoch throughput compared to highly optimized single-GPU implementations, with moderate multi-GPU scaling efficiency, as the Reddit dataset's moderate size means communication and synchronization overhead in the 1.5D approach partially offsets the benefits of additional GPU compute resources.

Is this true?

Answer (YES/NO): NO